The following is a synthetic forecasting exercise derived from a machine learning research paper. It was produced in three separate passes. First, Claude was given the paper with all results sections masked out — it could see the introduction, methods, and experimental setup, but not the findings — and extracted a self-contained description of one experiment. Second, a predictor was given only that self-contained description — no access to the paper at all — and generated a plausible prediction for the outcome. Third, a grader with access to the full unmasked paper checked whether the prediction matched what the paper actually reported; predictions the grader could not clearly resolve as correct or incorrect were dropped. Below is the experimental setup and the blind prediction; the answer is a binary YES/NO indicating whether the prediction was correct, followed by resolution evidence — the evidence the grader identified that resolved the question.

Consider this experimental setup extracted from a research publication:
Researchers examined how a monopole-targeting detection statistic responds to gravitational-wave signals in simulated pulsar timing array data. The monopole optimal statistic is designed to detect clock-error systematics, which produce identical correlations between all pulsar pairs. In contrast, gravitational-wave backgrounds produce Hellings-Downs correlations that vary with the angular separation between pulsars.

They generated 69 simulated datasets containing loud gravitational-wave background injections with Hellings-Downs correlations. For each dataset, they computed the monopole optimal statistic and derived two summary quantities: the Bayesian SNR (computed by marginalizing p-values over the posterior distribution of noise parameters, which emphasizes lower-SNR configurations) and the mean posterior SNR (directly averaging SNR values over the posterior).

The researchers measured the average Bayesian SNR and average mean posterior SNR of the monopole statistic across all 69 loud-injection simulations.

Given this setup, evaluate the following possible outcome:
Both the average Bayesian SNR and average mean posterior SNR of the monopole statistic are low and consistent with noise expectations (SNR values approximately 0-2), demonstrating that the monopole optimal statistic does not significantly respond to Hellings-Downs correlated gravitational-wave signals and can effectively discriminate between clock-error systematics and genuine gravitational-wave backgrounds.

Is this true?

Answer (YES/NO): NO